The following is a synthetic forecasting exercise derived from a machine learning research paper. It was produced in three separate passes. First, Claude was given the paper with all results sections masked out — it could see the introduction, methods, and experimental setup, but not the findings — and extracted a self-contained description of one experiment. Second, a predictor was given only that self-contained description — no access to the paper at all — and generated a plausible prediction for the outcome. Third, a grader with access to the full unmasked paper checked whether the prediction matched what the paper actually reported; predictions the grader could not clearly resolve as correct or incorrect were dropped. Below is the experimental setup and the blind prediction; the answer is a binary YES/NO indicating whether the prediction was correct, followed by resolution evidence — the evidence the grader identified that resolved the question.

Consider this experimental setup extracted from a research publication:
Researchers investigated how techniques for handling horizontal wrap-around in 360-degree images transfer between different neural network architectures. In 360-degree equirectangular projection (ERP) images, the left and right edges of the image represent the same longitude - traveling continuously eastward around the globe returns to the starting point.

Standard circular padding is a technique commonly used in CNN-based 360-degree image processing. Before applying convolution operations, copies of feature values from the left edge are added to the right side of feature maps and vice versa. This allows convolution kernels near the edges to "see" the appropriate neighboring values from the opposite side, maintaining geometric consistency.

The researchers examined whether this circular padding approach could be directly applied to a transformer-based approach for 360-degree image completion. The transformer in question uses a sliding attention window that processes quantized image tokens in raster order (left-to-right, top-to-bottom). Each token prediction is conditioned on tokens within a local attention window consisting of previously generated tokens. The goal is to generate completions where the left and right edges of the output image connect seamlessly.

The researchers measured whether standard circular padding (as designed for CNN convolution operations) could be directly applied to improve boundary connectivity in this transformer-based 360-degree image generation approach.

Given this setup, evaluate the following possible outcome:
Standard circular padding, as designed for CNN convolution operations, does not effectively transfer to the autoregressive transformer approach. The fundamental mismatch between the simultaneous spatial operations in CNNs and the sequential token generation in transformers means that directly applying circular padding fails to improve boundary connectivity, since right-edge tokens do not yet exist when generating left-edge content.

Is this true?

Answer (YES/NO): NO